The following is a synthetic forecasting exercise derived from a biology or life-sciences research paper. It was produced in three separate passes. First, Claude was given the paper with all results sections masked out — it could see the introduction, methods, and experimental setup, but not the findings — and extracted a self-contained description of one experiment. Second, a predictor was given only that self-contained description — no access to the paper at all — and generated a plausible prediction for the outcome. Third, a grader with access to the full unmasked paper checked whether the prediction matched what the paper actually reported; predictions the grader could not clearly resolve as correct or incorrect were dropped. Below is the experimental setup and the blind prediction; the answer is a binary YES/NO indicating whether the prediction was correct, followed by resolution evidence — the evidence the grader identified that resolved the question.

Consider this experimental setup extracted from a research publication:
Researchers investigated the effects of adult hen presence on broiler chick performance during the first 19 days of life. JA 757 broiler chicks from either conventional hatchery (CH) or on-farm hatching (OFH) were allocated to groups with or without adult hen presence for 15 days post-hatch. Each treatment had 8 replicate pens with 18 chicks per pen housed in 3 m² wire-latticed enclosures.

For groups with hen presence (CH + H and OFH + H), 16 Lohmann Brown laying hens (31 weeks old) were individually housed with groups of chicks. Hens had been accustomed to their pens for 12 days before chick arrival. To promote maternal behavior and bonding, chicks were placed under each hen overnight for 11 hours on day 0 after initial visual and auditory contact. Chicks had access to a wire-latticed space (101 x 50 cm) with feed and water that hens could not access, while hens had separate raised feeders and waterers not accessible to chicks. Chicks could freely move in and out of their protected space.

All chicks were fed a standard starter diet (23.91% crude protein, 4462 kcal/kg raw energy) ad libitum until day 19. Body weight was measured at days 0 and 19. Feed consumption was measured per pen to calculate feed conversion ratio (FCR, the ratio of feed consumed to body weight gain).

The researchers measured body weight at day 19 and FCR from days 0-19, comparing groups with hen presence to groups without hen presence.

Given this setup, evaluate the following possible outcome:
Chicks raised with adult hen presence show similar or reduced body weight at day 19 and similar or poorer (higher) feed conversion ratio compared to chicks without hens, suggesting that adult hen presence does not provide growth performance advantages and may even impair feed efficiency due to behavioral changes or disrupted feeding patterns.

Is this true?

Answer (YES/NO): YES